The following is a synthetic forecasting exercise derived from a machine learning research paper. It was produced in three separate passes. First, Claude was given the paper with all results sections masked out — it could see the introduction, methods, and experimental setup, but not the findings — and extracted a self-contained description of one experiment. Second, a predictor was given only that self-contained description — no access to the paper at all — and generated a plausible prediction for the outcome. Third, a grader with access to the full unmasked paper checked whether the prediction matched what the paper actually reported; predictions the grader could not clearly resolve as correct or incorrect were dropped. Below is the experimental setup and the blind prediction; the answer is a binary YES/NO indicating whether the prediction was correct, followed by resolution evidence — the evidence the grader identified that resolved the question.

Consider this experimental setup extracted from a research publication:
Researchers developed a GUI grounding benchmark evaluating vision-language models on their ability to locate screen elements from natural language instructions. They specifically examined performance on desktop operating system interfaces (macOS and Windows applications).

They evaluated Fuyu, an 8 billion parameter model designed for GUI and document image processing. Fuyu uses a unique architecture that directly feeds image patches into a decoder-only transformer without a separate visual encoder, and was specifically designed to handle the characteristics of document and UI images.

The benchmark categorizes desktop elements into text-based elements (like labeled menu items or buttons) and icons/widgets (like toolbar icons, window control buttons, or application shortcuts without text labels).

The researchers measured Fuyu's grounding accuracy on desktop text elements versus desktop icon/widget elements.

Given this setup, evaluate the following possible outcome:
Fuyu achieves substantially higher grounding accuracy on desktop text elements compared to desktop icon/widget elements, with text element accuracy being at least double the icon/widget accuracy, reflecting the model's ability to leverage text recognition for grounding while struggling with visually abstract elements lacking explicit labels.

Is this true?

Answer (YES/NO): YES